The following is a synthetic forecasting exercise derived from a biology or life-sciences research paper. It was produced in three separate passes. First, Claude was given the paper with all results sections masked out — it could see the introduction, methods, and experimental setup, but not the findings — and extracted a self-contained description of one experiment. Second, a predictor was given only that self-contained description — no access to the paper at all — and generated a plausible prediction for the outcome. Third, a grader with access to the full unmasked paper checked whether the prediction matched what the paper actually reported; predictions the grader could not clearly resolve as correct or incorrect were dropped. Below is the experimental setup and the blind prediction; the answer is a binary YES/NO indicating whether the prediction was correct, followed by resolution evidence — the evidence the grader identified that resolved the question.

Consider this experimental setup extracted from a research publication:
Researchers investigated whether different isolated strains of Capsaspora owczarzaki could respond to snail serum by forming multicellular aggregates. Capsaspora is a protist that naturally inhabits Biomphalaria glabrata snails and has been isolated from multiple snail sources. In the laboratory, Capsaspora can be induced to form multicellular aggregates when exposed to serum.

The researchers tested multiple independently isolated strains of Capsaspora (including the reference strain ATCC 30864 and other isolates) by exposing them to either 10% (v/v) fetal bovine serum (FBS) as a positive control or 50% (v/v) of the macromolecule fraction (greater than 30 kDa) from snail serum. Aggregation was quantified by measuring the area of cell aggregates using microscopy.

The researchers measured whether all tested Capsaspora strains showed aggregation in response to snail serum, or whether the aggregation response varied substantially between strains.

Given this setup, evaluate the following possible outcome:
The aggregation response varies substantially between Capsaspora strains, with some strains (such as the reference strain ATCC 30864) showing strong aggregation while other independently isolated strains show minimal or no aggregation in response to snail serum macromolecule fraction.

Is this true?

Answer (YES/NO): NO